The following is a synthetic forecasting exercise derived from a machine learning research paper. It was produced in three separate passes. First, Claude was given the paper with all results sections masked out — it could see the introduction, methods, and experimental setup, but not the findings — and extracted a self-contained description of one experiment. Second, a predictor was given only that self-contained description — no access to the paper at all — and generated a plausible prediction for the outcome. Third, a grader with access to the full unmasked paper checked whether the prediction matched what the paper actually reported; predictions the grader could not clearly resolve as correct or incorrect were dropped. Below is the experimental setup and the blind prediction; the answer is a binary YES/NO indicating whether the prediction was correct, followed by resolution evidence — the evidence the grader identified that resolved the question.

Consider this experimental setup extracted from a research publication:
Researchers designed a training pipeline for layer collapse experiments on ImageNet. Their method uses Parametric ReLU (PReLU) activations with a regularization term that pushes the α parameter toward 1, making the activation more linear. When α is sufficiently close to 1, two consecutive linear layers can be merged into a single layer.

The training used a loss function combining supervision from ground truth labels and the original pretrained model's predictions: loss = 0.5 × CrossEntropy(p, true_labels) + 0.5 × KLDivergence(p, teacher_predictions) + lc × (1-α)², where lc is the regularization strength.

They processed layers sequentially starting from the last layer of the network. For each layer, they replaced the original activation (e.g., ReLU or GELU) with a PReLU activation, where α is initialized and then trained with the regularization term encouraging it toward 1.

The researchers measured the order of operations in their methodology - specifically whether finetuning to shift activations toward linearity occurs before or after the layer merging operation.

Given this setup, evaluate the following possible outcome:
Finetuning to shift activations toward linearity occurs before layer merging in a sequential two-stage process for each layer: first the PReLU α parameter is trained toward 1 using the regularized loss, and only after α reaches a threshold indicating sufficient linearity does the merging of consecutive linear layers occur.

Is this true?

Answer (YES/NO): YES